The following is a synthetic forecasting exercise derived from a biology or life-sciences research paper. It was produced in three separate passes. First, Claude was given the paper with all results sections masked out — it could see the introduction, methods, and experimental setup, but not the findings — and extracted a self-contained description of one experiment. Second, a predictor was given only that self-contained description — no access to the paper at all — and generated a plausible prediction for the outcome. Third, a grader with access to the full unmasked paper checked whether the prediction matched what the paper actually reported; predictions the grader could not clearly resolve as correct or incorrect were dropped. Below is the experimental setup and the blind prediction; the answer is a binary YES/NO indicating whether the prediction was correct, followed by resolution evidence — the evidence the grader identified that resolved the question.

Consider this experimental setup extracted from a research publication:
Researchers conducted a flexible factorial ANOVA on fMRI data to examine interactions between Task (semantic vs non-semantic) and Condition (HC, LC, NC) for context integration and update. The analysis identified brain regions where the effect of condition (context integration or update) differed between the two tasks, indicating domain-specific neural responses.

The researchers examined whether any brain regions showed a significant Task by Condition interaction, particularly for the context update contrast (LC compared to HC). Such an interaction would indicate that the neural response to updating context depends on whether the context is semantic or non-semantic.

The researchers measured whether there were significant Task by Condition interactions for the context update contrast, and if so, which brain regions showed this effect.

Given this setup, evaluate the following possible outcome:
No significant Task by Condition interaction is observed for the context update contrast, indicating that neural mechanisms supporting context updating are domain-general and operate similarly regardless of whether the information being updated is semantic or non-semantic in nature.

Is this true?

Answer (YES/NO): NO